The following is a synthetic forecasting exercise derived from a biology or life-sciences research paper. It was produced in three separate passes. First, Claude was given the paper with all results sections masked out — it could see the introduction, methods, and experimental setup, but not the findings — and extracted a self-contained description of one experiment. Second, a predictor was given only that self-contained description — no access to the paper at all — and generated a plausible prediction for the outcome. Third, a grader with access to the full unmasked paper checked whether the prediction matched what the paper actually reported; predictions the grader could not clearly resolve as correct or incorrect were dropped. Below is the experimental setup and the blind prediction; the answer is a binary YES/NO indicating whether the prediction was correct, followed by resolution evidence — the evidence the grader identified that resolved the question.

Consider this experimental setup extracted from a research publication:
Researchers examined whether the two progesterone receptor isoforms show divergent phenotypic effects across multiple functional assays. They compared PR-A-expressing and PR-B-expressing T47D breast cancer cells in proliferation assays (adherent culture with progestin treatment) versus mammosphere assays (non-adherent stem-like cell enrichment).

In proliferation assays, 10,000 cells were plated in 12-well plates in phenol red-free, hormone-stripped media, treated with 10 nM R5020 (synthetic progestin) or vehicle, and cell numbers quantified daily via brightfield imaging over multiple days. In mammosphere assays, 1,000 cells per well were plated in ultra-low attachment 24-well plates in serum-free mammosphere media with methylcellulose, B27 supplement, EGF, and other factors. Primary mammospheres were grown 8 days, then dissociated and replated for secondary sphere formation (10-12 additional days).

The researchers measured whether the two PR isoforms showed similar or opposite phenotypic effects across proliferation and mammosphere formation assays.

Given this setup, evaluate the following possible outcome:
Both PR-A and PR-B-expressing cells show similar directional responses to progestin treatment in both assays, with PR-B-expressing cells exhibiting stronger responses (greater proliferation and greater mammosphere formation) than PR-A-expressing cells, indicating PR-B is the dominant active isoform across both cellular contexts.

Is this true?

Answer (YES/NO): NO